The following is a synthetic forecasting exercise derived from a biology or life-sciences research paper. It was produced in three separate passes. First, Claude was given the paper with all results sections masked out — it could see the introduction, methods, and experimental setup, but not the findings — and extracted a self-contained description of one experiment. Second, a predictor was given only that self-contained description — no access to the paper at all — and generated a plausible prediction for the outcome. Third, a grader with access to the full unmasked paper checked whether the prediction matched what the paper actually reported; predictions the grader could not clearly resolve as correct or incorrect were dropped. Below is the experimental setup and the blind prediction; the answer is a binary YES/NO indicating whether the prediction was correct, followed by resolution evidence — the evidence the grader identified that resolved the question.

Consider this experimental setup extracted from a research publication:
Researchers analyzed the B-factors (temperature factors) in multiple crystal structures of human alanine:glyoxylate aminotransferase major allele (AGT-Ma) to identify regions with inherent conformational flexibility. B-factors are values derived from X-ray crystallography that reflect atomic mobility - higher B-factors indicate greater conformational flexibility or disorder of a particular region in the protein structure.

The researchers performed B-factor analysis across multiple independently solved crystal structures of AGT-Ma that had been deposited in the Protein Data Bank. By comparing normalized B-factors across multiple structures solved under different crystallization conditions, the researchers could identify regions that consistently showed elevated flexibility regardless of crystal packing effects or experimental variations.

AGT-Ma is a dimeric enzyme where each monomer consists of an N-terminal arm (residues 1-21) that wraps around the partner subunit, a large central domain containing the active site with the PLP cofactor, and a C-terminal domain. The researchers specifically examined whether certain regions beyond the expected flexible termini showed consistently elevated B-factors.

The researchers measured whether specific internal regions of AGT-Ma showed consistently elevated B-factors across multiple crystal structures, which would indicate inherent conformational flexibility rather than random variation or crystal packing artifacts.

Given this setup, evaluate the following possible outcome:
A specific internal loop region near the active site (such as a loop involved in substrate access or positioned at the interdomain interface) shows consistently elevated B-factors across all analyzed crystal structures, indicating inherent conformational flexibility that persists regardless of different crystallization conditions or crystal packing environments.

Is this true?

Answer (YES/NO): NO